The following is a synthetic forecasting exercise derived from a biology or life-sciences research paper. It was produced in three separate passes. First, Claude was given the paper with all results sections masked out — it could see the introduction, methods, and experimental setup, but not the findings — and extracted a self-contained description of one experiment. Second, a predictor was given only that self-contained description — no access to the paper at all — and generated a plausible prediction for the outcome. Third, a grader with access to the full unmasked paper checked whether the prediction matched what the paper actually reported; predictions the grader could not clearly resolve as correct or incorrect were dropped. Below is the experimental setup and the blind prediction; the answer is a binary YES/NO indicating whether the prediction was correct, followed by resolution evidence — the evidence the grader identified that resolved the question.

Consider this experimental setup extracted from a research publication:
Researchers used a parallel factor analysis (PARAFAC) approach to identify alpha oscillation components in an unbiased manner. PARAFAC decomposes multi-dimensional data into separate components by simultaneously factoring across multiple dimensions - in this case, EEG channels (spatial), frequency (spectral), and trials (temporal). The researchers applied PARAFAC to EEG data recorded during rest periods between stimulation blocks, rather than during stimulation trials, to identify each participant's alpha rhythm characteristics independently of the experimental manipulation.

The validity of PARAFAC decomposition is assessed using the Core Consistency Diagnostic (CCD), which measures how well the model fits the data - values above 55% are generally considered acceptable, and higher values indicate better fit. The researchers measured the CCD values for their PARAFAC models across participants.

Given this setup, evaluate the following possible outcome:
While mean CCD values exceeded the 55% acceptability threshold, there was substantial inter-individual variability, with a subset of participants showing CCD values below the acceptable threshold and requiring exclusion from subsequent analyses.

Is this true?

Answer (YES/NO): NO